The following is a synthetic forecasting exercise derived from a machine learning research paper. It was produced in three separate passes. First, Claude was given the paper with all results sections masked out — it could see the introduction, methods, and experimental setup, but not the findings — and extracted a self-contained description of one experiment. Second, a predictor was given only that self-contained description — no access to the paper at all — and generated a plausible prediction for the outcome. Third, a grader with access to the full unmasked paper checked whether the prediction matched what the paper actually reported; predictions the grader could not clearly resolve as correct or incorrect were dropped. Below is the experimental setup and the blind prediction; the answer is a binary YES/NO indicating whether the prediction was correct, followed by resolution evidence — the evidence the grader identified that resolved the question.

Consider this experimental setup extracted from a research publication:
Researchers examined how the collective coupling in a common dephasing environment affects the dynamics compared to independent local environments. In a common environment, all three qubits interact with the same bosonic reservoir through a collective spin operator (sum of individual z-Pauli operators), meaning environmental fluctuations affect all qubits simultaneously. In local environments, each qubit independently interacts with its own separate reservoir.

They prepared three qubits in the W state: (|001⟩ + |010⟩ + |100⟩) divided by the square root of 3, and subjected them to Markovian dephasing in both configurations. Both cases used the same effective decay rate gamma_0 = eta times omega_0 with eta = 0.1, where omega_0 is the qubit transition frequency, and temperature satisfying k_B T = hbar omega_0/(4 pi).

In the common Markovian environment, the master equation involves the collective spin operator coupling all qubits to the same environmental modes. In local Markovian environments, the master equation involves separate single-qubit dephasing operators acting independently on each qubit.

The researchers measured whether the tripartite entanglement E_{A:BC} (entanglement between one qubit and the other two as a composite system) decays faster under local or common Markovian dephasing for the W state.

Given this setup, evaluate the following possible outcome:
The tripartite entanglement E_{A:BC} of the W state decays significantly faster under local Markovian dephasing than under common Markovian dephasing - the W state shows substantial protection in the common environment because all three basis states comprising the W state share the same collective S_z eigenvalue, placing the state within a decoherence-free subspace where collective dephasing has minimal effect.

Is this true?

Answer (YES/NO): YES